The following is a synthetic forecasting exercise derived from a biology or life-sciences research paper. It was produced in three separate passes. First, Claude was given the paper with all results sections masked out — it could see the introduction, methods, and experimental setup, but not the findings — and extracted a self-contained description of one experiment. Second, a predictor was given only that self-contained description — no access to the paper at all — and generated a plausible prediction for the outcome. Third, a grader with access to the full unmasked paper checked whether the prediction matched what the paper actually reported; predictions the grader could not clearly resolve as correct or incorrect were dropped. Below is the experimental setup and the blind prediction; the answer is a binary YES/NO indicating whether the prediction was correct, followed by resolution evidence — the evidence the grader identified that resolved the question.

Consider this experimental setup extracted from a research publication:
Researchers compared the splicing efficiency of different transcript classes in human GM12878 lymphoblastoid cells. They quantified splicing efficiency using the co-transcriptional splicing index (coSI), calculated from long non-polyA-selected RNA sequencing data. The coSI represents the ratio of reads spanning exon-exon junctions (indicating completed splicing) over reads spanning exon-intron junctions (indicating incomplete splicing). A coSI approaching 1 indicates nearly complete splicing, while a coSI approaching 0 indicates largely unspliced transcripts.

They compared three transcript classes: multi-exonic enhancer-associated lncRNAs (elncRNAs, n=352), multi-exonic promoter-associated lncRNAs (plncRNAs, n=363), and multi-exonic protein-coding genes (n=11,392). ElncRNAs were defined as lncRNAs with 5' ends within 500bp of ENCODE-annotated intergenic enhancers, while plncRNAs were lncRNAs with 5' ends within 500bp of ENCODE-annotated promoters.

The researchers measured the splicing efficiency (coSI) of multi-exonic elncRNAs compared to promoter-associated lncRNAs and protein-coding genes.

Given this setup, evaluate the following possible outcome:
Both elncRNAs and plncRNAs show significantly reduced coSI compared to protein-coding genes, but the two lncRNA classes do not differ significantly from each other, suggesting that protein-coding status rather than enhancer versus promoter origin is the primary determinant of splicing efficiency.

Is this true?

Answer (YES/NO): NO